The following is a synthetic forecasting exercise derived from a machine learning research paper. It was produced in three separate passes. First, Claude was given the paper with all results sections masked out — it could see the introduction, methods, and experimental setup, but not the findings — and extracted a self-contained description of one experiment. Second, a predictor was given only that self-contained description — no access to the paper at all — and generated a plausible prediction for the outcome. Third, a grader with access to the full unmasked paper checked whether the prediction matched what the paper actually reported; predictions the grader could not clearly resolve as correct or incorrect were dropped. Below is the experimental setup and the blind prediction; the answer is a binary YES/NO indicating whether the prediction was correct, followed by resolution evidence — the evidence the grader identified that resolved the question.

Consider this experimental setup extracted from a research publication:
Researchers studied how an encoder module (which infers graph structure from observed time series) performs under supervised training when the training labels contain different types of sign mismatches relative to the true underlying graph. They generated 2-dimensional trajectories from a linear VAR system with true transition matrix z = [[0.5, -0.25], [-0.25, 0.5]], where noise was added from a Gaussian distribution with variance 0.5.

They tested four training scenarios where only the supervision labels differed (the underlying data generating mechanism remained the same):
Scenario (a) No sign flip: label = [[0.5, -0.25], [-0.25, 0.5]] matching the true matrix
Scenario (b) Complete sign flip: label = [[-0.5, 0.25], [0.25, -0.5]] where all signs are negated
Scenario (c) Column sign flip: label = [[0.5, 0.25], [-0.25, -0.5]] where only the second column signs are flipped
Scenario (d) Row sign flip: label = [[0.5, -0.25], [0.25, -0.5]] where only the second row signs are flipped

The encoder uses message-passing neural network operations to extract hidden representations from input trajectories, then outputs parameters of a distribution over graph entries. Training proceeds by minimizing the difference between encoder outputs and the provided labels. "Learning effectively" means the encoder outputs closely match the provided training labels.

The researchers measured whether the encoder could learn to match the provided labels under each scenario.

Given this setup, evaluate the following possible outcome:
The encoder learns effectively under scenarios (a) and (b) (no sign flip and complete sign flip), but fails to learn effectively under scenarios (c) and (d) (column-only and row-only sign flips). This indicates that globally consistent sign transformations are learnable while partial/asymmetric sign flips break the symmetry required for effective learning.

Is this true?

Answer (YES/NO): YES